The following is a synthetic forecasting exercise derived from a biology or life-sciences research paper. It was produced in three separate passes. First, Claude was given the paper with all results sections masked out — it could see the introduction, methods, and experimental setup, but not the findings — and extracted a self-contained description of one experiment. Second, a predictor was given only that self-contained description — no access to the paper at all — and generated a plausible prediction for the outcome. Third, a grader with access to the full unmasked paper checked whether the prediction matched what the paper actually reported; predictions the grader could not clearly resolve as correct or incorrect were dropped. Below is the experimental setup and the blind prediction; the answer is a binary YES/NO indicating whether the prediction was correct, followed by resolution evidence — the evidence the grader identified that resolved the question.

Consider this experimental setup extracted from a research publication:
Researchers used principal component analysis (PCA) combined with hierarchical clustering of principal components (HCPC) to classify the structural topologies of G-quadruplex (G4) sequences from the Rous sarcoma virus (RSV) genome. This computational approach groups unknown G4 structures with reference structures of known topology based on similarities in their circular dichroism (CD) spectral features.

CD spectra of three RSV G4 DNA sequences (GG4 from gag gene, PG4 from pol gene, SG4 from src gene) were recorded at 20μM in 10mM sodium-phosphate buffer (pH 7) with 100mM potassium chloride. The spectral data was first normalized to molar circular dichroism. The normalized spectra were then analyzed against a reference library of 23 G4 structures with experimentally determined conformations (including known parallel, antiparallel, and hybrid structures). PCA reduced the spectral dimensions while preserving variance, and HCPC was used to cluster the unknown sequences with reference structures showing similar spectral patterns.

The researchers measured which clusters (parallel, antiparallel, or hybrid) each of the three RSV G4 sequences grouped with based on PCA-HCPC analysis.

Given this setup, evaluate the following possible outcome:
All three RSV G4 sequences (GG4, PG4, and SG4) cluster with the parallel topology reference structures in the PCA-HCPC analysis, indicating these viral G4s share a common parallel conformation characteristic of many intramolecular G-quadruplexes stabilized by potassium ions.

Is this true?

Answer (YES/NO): NO